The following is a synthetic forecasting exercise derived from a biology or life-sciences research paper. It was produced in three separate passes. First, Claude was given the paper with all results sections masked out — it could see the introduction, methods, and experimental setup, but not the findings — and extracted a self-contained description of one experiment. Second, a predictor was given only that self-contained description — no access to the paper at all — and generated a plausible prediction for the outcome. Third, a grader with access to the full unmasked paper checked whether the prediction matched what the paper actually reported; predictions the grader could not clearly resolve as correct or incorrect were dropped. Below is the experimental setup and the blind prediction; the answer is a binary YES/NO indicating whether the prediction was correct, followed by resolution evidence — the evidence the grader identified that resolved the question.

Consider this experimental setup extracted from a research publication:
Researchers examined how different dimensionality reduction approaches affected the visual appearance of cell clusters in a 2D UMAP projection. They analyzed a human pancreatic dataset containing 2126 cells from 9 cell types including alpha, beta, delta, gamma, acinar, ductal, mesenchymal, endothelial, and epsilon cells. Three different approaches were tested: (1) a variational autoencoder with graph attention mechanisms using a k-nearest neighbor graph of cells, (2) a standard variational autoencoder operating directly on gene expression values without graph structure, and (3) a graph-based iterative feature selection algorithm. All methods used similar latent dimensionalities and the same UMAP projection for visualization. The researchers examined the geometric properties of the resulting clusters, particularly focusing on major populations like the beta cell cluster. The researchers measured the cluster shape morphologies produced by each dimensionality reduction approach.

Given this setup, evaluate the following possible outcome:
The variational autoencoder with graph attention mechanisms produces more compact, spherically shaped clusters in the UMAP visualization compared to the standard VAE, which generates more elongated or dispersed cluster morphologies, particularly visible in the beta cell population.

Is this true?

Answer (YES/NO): NO